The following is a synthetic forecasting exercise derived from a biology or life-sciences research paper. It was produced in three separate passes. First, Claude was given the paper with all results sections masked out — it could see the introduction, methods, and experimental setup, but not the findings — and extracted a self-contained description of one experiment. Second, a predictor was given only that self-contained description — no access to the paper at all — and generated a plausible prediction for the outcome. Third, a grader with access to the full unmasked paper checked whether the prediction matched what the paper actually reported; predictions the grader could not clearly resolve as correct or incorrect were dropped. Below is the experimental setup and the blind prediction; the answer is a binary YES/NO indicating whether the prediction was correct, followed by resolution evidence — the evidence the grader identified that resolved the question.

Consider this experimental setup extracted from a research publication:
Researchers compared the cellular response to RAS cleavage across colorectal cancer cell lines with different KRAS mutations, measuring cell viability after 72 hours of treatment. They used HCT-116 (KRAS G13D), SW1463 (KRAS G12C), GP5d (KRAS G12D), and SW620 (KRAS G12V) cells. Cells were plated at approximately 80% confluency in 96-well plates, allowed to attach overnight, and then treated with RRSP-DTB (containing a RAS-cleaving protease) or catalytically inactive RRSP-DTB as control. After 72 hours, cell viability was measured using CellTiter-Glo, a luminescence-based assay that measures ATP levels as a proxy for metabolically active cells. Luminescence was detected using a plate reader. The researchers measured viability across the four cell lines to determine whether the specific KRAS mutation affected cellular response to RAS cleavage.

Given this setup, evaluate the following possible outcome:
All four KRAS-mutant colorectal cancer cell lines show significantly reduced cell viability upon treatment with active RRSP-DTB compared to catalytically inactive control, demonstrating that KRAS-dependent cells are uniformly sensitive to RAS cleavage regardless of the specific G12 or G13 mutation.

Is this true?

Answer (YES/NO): NO